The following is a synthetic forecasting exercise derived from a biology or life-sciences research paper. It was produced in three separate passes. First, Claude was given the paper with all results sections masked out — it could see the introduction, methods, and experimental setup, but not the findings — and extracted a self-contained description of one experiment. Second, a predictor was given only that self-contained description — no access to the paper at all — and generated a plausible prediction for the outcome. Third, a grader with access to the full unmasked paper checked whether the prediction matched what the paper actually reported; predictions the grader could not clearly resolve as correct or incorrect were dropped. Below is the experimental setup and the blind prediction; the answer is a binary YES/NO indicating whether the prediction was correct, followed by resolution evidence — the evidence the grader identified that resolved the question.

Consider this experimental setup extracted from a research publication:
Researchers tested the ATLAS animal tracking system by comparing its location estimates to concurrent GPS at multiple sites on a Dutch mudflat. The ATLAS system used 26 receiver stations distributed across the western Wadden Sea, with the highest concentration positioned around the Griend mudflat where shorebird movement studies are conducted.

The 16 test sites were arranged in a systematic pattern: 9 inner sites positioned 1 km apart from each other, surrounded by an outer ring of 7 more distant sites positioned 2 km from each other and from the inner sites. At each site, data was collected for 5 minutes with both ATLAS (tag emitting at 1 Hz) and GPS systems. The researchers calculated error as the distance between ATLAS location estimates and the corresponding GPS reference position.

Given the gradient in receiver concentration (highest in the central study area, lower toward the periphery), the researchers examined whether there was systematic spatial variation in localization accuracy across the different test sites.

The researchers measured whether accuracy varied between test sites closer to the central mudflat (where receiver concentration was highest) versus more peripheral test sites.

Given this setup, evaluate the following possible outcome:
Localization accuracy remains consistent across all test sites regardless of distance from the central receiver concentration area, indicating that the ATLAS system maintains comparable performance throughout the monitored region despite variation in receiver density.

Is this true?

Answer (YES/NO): NO